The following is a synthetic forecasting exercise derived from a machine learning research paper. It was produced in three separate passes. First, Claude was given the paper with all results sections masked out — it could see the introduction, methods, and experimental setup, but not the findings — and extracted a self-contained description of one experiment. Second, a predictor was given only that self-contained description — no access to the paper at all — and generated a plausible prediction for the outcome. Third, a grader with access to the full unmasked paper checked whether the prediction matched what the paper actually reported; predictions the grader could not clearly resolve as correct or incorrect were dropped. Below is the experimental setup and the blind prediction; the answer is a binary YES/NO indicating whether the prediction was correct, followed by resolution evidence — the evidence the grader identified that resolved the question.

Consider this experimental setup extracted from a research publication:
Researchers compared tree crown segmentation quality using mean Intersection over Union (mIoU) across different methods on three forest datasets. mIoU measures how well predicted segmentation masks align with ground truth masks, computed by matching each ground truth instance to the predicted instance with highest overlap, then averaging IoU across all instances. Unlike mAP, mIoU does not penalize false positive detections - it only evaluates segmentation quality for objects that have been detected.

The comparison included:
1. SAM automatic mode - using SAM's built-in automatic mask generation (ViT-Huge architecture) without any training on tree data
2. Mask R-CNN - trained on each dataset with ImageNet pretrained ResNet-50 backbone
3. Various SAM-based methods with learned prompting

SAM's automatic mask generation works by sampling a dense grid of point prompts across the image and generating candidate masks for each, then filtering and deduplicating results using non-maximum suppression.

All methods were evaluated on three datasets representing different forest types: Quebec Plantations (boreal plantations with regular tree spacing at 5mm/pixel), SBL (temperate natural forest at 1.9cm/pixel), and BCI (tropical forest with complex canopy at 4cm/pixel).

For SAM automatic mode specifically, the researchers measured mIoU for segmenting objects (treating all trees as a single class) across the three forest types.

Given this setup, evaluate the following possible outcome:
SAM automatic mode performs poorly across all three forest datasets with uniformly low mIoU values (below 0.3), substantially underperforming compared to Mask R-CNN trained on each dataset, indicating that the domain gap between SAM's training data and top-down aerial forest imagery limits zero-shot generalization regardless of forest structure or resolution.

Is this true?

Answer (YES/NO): NO